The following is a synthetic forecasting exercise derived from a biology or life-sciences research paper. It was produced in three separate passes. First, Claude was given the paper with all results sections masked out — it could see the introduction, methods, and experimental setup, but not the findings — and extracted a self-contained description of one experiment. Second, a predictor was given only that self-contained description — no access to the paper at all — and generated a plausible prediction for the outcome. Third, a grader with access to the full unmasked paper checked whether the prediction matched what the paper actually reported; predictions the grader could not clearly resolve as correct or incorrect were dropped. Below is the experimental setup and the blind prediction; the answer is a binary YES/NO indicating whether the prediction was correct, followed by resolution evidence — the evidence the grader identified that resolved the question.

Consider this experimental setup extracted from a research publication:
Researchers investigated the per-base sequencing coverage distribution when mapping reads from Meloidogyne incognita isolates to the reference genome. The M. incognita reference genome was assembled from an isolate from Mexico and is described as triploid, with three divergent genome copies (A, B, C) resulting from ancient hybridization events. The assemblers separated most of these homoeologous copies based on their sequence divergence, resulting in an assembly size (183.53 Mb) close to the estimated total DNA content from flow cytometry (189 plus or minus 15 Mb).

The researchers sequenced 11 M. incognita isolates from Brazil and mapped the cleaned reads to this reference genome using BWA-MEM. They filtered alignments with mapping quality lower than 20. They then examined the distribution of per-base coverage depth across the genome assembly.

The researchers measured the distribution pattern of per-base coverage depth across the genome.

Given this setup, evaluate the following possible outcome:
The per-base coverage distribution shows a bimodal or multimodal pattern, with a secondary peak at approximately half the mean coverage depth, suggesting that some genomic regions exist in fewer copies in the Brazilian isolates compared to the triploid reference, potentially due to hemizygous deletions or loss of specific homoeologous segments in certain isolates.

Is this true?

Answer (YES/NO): NO